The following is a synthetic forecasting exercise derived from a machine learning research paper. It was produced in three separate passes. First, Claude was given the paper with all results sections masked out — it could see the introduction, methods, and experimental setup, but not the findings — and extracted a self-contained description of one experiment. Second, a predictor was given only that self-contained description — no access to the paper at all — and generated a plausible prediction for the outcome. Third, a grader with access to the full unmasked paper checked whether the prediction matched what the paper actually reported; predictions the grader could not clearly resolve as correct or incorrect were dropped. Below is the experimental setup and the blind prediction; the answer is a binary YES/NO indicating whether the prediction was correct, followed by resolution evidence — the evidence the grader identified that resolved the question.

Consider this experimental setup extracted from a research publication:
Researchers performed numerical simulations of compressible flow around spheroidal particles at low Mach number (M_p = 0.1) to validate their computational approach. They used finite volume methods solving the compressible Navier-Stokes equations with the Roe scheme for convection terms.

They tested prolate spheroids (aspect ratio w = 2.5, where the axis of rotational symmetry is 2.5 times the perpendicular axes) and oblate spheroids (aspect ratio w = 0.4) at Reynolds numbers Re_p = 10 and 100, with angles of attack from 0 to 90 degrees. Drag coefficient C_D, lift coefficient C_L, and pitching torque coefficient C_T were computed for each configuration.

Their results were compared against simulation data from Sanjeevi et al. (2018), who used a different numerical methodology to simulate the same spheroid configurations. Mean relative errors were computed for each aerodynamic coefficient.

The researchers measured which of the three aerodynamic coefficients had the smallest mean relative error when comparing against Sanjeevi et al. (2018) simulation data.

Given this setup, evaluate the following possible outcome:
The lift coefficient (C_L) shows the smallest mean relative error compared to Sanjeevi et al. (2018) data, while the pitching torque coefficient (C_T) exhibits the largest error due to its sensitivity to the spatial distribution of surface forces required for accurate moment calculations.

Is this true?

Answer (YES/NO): NO